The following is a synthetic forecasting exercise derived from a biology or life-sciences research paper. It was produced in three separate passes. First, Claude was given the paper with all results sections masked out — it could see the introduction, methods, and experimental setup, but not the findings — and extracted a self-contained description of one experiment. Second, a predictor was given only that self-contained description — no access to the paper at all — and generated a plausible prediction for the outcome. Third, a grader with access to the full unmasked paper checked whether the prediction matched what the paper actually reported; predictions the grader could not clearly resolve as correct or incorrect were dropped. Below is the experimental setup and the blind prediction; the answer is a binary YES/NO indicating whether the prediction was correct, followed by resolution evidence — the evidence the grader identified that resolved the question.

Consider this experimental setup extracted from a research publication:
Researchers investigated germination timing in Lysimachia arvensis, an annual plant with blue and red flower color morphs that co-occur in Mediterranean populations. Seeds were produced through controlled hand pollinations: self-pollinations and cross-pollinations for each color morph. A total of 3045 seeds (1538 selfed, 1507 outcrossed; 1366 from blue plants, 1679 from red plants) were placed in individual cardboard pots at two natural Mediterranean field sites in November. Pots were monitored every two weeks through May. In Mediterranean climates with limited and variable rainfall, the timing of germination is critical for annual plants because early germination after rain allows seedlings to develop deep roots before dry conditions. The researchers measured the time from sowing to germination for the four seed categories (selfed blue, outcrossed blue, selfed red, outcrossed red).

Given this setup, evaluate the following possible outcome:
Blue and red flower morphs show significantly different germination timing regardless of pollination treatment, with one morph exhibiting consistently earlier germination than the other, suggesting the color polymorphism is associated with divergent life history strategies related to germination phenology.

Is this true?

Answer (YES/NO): YES